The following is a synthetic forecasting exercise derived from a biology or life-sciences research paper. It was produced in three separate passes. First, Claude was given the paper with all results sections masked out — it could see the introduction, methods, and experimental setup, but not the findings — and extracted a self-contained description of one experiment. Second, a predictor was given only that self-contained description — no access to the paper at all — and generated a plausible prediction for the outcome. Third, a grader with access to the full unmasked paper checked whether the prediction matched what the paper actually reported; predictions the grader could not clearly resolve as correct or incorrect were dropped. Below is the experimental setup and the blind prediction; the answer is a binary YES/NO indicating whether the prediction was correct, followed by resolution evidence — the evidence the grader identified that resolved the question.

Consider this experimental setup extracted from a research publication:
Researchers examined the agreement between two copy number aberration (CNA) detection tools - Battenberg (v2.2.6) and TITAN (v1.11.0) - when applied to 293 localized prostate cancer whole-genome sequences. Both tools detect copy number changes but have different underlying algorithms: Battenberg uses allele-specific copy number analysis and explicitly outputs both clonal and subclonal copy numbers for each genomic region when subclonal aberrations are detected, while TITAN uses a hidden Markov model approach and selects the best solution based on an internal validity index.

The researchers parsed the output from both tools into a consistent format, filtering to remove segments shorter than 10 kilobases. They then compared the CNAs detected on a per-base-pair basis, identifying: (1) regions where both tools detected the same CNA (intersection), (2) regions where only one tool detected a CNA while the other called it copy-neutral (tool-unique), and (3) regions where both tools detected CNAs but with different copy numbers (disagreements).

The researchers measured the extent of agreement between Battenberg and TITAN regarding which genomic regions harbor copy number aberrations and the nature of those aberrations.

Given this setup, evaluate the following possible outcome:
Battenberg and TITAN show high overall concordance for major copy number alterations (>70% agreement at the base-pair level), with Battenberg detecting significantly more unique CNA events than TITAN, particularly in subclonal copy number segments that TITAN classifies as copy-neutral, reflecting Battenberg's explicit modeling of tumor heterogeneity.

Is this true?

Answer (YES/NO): NO